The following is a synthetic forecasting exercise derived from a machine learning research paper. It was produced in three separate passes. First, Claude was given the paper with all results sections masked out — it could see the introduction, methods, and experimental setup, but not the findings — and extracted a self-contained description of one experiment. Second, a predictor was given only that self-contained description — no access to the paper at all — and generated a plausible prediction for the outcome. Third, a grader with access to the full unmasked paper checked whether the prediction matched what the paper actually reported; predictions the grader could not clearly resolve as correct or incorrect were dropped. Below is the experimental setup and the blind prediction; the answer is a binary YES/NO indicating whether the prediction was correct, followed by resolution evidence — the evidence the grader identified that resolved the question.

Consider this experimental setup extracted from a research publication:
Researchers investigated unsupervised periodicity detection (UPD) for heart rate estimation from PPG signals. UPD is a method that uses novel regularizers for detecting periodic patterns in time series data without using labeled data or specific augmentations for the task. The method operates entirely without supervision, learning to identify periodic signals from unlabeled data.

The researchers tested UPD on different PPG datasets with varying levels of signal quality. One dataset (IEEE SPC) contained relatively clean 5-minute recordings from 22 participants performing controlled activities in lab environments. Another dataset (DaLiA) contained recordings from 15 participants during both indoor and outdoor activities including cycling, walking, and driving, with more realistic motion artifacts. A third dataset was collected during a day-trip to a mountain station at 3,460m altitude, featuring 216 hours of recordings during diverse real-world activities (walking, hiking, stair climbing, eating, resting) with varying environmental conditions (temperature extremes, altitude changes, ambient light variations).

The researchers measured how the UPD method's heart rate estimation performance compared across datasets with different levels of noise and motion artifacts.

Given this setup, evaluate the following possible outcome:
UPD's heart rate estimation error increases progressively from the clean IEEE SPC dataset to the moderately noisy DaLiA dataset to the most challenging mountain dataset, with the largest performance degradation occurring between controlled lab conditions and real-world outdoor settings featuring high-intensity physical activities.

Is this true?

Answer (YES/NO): NO